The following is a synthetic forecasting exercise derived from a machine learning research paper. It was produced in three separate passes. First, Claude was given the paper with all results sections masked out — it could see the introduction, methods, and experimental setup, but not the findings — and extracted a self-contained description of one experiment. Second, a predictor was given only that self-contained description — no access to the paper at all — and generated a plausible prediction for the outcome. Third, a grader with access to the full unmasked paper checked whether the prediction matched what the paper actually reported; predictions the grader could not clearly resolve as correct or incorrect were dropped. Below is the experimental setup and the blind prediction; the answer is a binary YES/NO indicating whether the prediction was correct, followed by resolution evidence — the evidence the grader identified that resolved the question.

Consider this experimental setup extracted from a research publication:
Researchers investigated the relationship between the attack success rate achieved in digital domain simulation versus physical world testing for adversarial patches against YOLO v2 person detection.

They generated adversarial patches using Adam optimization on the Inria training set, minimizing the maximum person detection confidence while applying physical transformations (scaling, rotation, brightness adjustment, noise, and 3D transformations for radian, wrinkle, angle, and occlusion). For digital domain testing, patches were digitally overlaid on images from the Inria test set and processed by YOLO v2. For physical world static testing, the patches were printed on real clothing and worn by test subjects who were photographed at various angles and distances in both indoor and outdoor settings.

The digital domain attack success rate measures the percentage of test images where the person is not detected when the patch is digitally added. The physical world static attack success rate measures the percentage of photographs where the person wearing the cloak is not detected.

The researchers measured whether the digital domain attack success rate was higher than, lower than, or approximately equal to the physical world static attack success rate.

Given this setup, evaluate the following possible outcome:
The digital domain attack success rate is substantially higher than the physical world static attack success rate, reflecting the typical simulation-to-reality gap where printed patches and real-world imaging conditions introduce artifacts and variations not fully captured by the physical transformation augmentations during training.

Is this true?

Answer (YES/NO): NO